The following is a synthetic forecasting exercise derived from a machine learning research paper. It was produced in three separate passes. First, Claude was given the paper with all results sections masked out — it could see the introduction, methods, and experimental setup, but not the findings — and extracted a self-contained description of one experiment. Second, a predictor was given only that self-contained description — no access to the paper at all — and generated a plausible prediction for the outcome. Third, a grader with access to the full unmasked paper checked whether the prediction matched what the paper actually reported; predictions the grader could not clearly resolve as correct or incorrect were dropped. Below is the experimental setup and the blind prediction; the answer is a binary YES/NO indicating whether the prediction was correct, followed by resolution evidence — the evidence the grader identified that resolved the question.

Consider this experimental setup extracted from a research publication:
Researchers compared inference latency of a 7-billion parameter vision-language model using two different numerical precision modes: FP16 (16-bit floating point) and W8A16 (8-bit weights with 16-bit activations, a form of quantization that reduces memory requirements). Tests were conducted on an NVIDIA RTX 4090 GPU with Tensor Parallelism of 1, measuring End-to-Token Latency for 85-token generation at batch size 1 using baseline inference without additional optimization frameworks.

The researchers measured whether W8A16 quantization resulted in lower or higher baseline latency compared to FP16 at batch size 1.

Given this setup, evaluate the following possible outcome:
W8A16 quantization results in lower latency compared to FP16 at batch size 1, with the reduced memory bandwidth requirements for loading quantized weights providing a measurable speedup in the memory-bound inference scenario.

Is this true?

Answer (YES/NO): YES